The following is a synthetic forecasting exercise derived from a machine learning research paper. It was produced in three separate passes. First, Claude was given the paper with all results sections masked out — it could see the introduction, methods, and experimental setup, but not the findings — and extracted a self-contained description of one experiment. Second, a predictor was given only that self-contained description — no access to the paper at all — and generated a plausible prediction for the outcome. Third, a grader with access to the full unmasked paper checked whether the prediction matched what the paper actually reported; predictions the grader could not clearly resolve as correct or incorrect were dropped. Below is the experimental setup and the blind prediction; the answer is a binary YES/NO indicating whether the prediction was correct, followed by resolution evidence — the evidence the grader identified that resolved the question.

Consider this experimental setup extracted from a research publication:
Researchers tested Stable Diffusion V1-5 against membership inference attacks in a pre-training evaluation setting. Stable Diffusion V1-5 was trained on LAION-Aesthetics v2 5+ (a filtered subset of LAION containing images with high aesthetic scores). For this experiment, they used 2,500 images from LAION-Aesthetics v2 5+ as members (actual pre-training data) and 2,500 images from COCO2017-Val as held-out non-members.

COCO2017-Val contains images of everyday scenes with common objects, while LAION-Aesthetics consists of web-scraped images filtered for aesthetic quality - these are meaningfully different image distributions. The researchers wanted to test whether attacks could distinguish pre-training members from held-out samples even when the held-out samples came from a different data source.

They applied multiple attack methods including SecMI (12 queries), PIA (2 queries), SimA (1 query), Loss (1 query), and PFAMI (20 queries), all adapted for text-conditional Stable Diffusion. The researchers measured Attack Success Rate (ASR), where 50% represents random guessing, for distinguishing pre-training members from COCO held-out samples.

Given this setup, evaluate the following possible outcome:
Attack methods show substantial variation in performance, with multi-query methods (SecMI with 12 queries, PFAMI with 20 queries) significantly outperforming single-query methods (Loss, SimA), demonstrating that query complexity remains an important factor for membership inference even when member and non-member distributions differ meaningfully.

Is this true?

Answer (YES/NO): NO